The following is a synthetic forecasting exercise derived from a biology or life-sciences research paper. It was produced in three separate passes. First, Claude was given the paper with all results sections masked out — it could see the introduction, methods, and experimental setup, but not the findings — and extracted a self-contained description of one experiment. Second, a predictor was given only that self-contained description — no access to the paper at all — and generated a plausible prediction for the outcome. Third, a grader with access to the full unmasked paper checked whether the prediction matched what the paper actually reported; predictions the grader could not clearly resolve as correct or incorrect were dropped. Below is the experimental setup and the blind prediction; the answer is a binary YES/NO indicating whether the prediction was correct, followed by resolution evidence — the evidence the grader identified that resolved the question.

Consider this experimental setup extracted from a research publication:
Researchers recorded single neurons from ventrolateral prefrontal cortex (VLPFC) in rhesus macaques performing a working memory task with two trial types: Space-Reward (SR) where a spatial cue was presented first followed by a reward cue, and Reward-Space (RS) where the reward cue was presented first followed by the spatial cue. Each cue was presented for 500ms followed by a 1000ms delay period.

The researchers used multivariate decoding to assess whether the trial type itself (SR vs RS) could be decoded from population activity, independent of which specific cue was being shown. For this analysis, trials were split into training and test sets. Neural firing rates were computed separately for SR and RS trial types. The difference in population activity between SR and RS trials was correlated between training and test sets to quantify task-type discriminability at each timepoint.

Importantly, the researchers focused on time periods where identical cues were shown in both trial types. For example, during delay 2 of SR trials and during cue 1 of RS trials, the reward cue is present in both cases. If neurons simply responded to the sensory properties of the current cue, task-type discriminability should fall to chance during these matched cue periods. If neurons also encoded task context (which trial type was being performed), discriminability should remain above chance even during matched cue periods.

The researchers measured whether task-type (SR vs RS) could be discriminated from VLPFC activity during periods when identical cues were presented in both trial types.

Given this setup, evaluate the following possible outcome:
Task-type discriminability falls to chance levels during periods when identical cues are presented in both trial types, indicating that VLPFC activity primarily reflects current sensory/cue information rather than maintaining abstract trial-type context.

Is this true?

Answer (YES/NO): NO